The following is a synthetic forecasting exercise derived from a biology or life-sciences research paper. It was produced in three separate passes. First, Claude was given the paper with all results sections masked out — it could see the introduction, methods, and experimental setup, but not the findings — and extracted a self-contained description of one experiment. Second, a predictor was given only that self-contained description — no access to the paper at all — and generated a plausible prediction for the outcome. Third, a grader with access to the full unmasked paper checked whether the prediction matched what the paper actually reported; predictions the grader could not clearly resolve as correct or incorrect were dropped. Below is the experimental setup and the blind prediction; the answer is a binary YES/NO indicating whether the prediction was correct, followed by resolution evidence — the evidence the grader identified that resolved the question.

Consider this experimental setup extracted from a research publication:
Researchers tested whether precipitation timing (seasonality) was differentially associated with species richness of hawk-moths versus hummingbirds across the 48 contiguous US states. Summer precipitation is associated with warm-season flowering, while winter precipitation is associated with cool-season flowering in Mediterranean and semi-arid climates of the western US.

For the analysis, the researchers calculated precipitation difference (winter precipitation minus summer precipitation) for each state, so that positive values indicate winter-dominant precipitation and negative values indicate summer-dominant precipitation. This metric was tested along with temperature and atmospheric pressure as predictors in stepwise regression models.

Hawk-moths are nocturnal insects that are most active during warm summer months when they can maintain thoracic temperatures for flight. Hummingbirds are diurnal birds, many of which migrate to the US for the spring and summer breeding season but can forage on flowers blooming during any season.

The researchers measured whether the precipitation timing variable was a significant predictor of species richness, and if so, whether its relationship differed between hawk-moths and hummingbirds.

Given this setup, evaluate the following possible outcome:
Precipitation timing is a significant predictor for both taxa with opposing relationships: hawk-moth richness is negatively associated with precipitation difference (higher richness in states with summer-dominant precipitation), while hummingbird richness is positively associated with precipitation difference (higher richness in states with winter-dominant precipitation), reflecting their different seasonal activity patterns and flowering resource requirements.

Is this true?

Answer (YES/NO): NO